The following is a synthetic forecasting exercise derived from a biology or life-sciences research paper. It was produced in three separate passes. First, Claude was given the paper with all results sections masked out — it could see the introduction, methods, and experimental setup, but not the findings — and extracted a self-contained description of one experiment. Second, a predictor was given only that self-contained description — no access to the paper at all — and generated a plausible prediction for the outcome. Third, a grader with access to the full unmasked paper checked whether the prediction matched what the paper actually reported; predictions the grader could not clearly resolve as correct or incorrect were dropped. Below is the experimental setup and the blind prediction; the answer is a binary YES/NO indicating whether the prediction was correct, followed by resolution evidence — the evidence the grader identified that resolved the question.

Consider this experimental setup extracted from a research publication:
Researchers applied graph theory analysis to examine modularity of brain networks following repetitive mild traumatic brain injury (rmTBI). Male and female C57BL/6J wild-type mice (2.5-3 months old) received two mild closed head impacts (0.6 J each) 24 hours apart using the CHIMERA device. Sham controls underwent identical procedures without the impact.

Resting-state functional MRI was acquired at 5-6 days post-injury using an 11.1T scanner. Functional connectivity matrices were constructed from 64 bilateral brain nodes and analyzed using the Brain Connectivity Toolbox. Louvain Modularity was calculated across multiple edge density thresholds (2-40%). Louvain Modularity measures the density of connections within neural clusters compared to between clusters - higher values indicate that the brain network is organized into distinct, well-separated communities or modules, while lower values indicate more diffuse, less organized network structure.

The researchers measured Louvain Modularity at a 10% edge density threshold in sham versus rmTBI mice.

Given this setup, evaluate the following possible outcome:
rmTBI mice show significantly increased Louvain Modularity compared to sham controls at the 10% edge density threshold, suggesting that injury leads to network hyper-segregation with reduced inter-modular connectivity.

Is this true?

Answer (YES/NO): NO